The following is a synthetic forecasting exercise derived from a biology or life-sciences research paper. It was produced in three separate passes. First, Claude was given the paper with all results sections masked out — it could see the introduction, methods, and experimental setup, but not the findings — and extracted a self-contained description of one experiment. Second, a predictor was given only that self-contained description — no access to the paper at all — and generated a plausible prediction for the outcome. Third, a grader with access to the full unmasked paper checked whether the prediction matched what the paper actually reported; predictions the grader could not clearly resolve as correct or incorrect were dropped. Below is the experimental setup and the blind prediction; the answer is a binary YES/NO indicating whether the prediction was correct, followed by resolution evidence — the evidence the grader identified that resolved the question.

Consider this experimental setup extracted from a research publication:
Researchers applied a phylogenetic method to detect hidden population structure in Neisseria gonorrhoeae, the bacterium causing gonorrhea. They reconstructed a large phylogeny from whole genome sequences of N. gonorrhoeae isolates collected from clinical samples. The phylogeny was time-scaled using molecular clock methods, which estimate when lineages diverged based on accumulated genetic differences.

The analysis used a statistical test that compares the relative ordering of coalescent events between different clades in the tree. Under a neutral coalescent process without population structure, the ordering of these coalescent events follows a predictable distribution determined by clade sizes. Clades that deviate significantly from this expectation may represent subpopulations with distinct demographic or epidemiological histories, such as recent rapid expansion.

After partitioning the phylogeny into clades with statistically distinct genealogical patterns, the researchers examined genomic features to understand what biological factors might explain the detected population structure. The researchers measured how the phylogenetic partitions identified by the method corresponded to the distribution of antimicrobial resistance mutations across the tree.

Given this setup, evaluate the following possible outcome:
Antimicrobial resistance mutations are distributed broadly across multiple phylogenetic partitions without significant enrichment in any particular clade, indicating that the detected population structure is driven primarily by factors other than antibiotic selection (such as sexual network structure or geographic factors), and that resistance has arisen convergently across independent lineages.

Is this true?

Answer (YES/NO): NO